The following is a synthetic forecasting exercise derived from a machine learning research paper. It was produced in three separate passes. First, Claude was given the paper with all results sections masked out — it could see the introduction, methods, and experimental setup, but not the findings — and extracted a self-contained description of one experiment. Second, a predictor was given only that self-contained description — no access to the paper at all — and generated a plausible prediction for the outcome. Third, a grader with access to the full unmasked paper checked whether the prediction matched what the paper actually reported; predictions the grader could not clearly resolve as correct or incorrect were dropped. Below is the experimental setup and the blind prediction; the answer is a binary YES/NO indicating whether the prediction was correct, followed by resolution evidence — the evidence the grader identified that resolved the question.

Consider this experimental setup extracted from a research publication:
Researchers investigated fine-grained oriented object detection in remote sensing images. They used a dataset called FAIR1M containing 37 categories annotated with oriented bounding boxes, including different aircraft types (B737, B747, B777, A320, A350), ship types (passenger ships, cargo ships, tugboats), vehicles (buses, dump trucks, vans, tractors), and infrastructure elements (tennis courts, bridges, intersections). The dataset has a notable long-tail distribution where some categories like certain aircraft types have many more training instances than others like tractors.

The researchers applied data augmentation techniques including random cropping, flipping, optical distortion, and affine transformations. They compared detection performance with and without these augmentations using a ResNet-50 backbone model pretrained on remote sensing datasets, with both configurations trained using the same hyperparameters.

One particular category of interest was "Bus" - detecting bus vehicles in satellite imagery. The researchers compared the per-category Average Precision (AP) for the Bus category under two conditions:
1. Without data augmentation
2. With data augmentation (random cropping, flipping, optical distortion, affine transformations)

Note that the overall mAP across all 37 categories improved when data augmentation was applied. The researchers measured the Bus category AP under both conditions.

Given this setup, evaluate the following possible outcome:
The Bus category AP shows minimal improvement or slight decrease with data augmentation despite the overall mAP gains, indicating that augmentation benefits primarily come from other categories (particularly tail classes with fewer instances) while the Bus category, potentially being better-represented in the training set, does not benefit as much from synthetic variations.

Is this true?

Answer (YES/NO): NO